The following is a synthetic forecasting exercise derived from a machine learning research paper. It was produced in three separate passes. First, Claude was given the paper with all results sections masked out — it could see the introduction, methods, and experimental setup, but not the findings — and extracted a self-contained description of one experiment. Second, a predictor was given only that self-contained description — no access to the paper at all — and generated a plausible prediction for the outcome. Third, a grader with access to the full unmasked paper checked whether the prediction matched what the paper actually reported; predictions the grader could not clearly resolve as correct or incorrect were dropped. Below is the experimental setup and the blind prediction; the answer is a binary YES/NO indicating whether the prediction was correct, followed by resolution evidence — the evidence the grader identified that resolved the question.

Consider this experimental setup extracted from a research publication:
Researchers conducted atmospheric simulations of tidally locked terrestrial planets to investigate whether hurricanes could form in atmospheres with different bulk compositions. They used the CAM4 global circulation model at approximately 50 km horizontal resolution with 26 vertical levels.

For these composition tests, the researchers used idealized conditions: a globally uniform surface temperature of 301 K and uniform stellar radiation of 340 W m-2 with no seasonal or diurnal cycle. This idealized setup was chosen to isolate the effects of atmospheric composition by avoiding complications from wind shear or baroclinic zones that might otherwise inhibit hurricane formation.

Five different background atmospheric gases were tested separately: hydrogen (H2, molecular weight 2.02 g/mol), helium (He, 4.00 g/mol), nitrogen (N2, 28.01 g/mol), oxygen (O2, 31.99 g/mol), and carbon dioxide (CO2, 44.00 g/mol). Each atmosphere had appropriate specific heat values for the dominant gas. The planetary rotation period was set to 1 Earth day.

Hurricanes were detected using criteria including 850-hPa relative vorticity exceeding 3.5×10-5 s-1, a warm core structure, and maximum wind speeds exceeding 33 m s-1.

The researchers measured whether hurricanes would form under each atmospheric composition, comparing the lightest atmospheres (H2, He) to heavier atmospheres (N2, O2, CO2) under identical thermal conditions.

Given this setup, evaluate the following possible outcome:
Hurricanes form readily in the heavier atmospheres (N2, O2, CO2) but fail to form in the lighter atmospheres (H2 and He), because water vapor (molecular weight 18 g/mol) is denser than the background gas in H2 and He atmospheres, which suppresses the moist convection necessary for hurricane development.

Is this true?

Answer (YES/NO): YES